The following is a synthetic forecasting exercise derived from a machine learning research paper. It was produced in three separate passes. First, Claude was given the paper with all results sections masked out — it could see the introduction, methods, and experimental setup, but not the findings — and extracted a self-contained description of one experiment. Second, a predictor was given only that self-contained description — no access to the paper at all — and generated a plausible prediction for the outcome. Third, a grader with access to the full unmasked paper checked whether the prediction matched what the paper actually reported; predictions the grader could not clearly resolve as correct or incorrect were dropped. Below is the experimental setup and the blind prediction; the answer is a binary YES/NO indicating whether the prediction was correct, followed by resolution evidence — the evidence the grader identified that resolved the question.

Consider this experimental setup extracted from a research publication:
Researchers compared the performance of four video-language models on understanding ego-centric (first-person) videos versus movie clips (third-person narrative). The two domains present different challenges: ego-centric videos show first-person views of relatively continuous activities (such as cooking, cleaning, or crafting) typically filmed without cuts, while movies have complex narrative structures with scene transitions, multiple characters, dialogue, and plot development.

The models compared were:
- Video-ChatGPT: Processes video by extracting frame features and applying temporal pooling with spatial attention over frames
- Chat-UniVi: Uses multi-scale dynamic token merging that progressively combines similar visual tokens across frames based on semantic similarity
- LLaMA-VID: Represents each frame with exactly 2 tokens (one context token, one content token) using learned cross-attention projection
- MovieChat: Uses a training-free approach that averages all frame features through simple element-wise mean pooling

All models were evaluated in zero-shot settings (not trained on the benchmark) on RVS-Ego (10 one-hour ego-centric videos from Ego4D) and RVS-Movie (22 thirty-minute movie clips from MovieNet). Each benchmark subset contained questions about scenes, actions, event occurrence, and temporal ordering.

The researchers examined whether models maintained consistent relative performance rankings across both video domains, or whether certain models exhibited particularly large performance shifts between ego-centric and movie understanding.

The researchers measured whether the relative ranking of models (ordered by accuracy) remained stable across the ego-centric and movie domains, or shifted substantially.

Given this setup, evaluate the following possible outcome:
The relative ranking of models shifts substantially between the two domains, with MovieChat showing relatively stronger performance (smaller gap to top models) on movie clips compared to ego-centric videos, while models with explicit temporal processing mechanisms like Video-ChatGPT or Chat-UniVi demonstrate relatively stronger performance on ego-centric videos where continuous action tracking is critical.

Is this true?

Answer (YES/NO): NO